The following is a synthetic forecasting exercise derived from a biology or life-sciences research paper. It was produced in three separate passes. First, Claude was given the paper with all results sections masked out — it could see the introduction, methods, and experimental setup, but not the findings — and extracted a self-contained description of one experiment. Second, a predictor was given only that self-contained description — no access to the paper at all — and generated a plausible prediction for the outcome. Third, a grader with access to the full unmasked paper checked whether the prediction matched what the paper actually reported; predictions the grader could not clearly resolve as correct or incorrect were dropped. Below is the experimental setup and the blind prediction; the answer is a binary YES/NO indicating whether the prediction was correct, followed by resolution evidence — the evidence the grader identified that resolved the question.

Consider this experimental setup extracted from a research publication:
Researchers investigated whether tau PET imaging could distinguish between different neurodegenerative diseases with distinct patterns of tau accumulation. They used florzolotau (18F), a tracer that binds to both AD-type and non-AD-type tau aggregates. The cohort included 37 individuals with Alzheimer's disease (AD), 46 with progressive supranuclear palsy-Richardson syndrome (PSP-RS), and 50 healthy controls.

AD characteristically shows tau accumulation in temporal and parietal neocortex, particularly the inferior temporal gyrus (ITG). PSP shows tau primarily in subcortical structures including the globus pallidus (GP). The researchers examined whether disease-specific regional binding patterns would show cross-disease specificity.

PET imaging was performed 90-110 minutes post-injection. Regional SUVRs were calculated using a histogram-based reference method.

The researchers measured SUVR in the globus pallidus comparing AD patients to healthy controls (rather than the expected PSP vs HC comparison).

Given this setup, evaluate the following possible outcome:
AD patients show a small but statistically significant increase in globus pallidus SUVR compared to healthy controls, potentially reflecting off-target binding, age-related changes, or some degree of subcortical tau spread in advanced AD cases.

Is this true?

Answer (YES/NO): NO